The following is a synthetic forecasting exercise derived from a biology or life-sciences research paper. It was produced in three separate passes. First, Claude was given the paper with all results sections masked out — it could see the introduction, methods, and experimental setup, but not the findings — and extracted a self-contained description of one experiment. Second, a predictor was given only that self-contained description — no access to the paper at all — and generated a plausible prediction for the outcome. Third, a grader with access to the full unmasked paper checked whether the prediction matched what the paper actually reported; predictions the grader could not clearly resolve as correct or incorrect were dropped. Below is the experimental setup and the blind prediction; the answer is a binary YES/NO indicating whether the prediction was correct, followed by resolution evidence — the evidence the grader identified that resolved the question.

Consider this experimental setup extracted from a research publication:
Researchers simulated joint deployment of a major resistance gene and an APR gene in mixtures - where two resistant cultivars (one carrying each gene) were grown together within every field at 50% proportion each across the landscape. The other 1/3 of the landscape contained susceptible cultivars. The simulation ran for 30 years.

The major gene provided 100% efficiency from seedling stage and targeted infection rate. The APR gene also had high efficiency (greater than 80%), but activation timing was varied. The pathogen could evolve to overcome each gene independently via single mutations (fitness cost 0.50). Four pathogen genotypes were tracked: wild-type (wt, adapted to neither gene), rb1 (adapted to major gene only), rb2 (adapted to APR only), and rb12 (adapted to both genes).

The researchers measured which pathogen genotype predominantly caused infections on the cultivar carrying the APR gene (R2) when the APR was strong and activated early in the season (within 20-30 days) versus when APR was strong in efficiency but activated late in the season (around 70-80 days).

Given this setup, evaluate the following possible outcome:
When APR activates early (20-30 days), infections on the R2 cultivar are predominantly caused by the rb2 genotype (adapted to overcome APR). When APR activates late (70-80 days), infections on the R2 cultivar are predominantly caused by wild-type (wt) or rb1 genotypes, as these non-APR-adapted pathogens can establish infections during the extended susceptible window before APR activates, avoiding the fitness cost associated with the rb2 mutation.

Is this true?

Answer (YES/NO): YES